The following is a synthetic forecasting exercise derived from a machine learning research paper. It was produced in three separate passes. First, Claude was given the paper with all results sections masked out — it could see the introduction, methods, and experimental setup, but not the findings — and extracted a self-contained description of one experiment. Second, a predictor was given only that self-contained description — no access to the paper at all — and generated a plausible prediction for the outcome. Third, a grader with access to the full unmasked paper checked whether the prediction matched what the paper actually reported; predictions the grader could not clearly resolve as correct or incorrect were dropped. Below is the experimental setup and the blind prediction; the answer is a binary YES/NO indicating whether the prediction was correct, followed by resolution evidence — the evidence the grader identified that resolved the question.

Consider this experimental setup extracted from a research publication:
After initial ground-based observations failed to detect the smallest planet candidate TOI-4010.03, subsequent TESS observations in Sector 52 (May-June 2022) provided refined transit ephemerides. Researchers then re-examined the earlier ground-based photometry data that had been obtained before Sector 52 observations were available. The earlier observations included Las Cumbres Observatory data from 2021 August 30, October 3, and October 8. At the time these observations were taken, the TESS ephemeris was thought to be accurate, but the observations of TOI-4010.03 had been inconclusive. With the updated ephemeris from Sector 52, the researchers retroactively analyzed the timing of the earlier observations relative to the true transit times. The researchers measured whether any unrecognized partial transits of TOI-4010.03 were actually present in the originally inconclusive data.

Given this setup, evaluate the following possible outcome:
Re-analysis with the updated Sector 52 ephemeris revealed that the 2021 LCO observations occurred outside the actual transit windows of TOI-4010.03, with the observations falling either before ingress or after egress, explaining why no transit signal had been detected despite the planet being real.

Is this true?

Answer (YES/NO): NO